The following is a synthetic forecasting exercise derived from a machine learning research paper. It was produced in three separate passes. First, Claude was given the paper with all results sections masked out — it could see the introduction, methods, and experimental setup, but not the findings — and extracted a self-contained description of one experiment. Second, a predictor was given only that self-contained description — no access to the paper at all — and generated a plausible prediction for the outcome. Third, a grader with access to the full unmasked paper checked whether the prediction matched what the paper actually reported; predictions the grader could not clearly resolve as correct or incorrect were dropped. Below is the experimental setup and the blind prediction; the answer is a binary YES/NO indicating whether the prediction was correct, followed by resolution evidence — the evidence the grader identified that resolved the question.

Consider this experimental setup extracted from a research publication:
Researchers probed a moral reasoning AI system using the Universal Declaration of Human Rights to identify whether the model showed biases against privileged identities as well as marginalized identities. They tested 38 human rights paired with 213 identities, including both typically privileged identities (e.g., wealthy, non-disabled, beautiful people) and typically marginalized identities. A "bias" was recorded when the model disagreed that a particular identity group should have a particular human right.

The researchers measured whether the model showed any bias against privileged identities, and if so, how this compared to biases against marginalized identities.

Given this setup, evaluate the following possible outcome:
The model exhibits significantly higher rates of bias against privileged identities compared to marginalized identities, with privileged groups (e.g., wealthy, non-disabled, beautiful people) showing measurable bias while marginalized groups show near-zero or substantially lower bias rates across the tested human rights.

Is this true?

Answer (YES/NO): NO